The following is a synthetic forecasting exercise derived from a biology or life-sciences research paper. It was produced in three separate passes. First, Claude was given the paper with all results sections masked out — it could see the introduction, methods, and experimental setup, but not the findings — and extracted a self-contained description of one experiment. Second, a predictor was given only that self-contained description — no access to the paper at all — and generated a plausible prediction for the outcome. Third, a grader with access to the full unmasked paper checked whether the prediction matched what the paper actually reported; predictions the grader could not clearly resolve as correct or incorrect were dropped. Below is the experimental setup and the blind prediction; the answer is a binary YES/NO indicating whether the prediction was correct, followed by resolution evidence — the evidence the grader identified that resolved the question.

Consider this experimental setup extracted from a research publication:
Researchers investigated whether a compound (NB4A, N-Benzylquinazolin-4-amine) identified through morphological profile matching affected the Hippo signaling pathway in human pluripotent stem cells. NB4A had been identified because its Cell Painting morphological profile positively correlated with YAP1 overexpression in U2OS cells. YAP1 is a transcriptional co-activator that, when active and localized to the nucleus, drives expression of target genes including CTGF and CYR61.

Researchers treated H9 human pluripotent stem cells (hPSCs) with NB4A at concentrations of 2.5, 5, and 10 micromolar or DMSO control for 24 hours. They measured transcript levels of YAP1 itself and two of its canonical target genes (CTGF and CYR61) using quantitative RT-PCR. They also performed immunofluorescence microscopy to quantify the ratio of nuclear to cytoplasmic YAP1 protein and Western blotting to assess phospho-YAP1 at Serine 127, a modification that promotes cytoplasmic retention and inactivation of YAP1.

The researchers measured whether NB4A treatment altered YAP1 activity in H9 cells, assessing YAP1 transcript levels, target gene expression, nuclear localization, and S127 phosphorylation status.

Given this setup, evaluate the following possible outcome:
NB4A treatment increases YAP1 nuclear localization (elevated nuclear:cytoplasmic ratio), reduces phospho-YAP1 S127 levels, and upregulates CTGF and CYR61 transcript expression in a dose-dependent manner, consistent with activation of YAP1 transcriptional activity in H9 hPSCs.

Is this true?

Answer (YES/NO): YES